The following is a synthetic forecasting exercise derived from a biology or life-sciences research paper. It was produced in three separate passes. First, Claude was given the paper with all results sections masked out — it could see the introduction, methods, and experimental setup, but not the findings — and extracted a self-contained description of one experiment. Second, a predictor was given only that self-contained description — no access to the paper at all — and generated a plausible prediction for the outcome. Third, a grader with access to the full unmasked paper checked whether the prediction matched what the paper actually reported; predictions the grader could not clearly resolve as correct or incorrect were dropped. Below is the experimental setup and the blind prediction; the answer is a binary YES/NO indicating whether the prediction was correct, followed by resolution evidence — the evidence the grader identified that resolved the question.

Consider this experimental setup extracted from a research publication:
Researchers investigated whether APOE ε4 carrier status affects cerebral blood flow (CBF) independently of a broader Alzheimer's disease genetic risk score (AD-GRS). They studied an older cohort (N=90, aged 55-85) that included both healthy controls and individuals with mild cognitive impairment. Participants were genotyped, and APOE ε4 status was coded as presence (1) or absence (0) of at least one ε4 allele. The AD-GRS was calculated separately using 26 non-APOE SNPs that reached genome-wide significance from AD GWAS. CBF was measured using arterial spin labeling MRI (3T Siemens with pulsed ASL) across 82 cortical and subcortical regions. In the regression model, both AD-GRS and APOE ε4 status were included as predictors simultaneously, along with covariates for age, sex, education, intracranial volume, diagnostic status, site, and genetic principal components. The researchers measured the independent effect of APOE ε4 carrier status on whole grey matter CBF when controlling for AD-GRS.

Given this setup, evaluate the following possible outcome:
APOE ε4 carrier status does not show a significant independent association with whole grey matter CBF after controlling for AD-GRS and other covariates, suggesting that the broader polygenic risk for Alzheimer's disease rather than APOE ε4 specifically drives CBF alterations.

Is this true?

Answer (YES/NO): YES